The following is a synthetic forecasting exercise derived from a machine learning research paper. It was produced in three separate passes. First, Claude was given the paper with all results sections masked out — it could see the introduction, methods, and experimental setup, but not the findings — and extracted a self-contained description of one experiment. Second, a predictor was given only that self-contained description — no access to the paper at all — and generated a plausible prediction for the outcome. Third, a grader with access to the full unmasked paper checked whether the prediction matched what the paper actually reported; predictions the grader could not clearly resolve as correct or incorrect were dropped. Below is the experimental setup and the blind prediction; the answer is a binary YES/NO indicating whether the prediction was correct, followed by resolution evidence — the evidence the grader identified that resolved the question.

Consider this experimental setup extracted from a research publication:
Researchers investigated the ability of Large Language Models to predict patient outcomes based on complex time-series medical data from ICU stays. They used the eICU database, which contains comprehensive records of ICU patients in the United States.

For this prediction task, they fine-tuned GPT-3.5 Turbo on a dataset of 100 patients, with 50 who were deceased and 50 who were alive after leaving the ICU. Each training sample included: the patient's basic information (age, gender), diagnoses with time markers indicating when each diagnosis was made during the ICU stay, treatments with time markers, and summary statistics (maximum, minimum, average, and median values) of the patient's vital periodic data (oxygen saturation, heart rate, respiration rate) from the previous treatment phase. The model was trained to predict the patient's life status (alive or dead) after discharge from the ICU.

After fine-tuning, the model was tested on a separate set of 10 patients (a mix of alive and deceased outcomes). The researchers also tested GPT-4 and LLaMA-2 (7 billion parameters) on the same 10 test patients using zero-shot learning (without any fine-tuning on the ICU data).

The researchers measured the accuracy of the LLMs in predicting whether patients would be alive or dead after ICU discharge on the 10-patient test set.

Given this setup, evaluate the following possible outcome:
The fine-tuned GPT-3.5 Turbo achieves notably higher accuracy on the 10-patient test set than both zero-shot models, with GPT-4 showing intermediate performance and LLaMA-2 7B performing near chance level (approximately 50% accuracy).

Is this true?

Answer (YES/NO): NO